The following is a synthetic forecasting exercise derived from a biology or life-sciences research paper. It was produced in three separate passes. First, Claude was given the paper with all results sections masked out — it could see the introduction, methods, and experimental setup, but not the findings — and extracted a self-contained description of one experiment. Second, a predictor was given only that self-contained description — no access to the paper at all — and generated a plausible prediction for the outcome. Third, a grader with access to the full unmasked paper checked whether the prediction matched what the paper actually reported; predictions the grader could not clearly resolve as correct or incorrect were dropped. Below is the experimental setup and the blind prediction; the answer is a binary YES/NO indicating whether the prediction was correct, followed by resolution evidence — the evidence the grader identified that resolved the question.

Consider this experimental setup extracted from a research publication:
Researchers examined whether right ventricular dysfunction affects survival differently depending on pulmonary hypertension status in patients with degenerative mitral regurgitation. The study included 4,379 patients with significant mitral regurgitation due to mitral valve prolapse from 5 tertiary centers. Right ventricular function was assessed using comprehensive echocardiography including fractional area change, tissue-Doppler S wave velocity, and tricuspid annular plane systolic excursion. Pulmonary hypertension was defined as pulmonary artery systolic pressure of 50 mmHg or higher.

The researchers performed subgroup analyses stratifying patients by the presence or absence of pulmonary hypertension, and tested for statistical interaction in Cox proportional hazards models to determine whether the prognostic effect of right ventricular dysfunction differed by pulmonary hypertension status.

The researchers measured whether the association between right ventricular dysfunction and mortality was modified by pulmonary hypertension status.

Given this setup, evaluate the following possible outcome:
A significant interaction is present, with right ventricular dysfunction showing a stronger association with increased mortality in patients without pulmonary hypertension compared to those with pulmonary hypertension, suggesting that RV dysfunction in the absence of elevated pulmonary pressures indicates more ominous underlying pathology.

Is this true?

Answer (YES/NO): NO